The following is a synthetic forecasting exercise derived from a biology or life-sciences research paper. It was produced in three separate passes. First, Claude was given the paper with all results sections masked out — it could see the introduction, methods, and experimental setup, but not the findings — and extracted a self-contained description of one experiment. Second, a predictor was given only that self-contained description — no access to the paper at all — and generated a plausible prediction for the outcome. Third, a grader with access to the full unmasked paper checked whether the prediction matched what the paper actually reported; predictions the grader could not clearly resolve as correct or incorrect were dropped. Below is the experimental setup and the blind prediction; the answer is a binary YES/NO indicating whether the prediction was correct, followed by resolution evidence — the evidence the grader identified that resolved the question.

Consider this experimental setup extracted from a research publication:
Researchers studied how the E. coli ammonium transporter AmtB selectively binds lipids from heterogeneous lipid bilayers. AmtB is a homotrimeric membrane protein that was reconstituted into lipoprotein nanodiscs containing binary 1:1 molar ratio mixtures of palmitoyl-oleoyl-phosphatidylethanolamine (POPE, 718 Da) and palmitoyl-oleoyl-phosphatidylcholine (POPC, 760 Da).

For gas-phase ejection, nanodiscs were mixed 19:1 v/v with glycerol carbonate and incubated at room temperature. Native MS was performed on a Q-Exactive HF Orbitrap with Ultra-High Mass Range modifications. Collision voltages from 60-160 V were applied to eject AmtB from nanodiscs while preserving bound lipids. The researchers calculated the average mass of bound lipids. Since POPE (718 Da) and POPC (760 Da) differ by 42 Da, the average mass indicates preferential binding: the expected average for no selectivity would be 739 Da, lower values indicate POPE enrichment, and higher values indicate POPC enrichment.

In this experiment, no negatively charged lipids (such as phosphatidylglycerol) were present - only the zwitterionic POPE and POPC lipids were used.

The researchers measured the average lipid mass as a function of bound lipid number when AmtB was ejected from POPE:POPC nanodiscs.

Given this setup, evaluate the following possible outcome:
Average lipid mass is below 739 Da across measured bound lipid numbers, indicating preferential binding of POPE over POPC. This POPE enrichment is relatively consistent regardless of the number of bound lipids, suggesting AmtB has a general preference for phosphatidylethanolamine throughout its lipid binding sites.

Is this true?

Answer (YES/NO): NO